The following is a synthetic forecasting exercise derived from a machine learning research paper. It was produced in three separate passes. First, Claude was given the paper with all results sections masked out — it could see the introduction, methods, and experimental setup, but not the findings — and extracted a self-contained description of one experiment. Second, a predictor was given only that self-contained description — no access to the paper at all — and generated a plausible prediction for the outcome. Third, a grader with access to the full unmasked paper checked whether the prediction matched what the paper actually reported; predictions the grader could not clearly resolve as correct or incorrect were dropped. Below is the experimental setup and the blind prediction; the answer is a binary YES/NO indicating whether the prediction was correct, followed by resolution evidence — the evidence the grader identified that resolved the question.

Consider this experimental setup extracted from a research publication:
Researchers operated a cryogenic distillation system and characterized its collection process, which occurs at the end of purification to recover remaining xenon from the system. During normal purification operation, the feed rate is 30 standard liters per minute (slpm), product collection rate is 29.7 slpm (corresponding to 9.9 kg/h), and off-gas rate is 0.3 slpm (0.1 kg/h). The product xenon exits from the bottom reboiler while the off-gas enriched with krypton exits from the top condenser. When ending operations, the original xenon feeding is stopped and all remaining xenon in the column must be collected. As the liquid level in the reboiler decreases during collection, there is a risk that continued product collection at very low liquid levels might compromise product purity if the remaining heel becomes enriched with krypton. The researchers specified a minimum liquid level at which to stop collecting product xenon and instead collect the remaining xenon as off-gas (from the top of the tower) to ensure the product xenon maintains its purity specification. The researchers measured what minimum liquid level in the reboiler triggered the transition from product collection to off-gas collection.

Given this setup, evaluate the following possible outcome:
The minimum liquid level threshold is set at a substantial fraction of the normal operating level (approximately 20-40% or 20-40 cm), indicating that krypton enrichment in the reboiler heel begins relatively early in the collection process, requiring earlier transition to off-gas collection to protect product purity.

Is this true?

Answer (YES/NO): NO